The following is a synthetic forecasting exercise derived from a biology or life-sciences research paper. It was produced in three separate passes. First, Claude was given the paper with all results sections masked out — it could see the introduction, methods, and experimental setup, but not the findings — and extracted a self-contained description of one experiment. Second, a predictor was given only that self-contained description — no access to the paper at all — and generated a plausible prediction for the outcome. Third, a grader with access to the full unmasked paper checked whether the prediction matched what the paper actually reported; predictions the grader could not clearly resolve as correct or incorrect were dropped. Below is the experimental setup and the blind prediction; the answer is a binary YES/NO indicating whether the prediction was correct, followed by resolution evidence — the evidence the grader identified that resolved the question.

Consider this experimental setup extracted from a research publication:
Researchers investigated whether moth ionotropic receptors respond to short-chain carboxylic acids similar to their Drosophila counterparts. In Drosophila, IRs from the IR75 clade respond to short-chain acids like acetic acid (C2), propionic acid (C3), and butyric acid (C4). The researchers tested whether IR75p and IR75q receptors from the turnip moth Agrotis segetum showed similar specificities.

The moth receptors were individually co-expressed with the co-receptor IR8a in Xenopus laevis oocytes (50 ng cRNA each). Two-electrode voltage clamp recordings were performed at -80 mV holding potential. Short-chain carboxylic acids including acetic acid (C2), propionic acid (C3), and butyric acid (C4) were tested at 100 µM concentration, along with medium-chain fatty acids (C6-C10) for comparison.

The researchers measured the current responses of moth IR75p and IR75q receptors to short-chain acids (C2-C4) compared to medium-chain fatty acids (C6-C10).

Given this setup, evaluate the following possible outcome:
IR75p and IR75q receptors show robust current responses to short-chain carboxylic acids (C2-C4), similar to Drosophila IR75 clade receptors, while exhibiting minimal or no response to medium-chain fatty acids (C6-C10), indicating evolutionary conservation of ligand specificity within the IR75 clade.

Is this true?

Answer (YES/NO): NO